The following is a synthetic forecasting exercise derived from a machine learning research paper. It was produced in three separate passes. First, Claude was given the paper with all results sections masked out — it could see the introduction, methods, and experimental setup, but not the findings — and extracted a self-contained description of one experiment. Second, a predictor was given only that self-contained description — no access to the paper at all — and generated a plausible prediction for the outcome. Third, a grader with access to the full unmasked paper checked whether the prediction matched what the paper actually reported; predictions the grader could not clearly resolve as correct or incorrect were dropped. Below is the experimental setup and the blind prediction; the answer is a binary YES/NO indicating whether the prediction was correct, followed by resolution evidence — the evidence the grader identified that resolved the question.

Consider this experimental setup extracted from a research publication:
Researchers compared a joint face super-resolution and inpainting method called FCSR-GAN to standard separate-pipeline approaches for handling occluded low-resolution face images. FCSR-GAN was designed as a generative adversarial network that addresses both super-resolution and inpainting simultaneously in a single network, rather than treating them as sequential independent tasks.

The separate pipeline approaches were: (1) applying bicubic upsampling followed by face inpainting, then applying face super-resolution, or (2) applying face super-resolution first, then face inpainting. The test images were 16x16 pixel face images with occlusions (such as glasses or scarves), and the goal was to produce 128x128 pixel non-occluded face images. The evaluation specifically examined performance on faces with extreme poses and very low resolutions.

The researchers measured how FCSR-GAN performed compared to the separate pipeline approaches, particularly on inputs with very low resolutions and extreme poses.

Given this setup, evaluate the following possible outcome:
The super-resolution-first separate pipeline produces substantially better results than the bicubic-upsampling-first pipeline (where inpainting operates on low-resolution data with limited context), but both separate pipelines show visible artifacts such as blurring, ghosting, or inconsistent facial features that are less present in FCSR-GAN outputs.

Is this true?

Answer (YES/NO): NO